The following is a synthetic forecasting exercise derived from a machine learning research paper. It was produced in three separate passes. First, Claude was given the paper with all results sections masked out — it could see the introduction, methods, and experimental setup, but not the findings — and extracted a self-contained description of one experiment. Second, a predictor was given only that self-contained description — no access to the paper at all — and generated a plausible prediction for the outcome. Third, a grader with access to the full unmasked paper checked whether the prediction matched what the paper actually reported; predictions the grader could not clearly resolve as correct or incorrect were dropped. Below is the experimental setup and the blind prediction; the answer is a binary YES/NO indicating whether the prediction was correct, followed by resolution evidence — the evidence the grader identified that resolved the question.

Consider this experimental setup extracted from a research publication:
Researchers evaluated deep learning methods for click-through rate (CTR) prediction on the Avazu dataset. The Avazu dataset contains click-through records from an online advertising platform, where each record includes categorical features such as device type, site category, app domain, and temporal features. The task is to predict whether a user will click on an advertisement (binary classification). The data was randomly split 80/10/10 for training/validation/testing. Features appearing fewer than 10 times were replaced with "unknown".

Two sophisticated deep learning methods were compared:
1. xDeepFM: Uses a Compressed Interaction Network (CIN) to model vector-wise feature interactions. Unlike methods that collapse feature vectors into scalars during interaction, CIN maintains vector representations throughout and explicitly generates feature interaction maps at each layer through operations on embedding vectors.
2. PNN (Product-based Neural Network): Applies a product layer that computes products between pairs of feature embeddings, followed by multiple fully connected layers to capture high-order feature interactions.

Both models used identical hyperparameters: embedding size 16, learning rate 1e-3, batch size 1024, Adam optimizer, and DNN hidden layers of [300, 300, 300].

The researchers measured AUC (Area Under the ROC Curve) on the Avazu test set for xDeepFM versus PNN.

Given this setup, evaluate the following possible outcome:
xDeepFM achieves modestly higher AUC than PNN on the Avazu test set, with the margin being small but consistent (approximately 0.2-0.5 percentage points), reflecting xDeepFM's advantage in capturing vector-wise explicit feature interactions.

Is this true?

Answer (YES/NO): NO